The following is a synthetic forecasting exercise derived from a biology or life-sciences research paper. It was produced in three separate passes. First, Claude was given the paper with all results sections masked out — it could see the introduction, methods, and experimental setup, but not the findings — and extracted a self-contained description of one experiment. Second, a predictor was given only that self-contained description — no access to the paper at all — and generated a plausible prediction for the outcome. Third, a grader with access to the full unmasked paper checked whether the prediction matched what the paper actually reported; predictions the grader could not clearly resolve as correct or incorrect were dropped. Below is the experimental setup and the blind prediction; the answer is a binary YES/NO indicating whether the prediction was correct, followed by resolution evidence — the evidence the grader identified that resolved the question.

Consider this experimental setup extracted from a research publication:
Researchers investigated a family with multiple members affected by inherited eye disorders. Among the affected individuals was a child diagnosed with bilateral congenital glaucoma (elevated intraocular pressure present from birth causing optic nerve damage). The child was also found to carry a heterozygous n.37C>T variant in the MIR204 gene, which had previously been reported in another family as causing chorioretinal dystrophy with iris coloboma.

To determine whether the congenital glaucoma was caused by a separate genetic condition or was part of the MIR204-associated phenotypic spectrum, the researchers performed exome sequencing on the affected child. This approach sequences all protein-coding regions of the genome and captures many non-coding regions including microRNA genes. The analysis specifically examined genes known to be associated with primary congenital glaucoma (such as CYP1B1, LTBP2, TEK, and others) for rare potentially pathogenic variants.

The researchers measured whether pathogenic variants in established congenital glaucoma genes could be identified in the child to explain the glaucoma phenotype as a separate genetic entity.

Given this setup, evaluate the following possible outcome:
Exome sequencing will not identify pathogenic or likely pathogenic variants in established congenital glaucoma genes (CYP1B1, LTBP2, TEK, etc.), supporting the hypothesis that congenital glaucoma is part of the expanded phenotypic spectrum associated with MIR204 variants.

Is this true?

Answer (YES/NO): YES